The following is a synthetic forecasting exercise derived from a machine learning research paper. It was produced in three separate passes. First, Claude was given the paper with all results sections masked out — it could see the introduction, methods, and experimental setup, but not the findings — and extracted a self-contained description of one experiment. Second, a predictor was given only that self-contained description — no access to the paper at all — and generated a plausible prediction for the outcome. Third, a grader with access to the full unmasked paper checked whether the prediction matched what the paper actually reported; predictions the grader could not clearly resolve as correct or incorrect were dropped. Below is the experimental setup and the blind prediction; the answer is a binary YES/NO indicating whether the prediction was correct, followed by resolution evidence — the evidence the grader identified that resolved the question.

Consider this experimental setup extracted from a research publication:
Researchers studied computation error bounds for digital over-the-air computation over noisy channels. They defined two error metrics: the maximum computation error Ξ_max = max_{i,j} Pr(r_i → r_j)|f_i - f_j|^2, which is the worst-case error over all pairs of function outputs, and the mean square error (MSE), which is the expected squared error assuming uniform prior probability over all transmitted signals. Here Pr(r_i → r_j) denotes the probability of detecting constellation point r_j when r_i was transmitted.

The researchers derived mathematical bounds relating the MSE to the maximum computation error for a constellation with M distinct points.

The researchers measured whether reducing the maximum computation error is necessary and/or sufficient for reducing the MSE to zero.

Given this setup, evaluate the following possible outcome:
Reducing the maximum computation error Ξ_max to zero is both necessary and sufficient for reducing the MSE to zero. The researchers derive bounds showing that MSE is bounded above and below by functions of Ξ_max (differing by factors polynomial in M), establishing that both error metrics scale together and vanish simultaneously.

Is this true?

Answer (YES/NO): YES